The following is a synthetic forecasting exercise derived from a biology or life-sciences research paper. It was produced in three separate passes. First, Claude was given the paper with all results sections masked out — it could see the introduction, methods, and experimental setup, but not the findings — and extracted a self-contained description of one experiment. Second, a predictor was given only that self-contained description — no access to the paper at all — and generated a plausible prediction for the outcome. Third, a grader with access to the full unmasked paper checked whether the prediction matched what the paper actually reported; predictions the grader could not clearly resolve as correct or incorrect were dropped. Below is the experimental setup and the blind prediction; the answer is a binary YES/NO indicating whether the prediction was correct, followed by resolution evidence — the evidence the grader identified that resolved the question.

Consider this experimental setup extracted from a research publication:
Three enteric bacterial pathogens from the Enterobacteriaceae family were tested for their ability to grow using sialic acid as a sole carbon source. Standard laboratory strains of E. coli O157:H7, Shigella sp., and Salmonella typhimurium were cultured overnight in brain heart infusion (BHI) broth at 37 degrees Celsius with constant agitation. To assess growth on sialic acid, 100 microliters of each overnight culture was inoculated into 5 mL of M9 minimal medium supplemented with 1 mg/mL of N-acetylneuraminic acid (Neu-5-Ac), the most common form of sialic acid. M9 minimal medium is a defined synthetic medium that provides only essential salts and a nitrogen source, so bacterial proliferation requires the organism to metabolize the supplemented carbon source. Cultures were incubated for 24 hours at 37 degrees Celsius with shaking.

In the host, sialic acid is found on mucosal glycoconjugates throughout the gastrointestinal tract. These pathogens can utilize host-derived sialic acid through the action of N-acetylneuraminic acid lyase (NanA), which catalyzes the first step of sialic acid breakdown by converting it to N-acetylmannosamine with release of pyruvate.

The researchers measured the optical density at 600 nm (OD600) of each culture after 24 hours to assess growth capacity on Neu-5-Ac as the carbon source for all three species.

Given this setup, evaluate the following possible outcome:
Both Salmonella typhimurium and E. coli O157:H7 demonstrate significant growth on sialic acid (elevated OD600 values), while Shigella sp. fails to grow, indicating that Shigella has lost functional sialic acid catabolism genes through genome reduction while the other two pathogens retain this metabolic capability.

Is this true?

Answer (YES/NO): NO